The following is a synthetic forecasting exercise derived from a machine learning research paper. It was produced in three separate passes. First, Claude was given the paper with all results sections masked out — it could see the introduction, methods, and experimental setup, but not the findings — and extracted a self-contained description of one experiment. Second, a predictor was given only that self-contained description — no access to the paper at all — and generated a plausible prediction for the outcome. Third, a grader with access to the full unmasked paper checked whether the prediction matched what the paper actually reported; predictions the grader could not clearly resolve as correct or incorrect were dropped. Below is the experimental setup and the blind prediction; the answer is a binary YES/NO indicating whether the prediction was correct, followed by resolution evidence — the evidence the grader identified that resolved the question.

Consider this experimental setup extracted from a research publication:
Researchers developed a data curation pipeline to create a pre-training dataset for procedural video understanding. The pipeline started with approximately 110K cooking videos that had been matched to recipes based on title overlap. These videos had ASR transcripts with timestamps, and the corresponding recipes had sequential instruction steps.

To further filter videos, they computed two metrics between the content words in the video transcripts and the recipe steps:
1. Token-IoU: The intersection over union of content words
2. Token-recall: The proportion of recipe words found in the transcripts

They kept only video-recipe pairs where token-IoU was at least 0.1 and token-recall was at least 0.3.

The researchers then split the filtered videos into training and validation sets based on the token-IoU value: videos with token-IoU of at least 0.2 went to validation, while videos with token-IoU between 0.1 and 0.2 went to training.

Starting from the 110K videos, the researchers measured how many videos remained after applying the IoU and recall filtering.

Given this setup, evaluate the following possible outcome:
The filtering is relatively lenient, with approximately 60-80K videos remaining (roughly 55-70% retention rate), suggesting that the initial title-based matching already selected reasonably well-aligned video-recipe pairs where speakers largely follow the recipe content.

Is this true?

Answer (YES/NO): NO